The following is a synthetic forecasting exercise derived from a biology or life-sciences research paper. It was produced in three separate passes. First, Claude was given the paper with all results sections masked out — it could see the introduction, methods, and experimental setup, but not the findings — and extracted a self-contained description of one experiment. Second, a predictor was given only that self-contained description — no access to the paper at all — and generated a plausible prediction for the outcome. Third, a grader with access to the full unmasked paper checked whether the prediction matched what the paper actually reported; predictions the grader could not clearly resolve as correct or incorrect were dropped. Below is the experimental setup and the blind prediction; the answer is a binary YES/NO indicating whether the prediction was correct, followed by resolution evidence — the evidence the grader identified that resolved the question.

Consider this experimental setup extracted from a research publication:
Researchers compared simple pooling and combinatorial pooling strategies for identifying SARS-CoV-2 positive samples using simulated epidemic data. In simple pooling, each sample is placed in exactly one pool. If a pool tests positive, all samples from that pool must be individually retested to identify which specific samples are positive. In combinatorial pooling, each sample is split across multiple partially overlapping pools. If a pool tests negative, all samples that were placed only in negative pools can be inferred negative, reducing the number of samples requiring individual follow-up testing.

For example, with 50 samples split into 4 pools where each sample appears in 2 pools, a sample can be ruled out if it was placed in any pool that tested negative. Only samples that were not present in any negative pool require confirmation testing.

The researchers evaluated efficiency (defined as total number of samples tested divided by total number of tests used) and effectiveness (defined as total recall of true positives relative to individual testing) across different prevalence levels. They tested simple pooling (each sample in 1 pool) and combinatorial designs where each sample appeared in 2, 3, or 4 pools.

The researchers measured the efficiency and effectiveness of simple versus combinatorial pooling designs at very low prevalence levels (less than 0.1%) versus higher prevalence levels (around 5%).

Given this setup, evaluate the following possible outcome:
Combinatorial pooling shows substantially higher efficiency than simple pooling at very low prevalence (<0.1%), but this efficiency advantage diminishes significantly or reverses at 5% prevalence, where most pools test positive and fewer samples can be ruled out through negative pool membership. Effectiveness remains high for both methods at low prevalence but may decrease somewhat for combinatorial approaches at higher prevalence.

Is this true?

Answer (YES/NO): NO